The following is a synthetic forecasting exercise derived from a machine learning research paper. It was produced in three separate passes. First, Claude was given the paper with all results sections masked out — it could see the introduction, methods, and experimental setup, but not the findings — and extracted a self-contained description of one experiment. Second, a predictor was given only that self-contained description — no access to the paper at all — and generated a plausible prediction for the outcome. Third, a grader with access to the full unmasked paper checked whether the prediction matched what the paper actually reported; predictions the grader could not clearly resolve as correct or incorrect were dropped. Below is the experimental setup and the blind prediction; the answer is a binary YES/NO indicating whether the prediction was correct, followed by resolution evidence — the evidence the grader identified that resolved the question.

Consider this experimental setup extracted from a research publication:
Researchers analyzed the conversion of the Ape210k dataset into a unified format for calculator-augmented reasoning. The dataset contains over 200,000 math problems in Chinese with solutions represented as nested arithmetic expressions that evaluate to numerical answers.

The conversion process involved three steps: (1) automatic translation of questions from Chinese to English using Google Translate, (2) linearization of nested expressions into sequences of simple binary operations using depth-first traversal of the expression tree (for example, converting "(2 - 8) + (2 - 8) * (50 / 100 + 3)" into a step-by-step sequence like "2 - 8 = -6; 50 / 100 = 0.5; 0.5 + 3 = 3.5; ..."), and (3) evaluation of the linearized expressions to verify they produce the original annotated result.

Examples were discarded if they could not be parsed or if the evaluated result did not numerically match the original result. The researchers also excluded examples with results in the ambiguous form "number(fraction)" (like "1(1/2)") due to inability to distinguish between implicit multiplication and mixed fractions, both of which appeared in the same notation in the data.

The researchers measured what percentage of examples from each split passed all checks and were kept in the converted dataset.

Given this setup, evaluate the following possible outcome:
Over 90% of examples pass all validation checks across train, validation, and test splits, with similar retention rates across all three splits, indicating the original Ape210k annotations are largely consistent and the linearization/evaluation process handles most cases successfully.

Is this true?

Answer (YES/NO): YES